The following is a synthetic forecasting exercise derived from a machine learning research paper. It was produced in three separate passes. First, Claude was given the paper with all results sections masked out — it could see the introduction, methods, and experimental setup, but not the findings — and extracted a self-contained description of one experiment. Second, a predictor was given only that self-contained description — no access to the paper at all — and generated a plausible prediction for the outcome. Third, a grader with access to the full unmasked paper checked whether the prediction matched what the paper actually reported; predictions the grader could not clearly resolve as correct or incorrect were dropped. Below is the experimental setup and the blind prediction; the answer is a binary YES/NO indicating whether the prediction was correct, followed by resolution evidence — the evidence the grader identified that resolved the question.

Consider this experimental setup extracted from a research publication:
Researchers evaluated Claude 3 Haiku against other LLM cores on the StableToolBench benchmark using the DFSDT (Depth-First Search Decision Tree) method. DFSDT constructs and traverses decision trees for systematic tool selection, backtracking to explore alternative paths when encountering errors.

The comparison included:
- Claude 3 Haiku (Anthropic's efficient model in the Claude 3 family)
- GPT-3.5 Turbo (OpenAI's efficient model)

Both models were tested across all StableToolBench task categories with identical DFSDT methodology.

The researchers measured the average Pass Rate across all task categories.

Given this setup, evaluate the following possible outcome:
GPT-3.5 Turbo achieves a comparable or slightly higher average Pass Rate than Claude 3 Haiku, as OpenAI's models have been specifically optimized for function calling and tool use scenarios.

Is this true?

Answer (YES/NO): NO